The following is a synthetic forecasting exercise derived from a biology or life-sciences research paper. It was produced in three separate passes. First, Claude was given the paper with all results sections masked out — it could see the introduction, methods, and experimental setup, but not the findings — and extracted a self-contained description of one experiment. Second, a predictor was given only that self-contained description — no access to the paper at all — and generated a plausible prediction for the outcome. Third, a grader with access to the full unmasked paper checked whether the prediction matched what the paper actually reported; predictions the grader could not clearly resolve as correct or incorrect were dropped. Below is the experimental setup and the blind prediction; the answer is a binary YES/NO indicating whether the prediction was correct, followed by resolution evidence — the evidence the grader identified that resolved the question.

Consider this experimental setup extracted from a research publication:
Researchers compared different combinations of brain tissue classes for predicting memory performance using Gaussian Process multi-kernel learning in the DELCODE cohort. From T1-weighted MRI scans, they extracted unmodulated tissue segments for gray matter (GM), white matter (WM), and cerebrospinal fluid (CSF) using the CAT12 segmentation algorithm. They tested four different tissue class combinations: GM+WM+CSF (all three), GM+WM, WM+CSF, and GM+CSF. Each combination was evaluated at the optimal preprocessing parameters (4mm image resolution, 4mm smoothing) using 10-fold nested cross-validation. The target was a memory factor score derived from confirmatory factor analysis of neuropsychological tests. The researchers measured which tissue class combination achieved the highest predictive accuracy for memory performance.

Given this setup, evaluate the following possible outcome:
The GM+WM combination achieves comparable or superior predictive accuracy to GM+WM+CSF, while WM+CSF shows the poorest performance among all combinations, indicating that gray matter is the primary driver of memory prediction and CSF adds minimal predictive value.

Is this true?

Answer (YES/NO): NO